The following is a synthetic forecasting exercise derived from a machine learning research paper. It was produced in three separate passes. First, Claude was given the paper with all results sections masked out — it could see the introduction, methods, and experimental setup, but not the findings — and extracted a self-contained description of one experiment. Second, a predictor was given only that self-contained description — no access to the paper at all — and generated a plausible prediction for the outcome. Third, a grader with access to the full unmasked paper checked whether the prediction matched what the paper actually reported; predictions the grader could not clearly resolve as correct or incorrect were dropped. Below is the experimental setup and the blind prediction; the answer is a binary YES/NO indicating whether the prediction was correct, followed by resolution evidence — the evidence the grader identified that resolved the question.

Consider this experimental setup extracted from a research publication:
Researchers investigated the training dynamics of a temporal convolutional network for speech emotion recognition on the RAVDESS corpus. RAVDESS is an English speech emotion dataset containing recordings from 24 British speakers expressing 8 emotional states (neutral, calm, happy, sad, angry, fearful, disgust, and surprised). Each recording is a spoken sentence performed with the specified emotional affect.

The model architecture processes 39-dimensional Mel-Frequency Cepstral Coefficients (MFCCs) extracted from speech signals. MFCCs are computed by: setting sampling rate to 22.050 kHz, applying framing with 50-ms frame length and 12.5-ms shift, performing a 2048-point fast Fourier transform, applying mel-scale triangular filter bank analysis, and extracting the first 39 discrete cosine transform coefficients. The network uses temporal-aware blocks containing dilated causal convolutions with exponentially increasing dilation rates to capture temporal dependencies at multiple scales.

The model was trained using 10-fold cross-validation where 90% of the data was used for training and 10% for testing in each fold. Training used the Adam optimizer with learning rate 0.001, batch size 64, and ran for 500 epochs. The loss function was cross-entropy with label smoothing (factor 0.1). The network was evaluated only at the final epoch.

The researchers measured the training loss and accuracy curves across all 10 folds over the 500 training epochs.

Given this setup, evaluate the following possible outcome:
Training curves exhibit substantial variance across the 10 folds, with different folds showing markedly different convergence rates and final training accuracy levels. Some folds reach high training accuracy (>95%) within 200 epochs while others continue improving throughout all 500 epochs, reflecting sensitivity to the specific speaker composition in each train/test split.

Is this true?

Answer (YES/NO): NO